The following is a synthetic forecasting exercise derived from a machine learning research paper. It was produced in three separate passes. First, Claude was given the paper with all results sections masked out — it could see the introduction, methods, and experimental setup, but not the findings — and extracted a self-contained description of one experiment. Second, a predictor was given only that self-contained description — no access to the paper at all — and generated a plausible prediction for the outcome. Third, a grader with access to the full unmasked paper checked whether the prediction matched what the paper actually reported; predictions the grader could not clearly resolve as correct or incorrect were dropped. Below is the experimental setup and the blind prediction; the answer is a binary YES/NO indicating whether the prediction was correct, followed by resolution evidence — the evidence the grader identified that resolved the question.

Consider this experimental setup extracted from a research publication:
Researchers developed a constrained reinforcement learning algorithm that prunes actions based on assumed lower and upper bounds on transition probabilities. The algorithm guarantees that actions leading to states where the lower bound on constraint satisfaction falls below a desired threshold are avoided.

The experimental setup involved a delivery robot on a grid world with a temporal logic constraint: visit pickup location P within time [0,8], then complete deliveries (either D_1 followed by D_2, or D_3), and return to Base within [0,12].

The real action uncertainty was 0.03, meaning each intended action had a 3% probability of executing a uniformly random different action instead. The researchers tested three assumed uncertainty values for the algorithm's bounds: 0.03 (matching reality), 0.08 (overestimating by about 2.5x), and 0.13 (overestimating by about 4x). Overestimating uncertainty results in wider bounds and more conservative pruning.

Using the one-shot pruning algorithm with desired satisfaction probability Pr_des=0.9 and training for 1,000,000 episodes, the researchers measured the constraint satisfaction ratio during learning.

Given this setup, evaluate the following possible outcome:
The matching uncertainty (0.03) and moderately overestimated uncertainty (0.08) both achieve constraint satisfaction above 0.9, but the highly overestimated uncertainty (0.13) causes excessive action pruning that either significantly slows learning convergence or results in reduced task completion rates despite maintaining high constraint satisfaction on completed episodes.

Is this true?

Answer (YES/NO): NO